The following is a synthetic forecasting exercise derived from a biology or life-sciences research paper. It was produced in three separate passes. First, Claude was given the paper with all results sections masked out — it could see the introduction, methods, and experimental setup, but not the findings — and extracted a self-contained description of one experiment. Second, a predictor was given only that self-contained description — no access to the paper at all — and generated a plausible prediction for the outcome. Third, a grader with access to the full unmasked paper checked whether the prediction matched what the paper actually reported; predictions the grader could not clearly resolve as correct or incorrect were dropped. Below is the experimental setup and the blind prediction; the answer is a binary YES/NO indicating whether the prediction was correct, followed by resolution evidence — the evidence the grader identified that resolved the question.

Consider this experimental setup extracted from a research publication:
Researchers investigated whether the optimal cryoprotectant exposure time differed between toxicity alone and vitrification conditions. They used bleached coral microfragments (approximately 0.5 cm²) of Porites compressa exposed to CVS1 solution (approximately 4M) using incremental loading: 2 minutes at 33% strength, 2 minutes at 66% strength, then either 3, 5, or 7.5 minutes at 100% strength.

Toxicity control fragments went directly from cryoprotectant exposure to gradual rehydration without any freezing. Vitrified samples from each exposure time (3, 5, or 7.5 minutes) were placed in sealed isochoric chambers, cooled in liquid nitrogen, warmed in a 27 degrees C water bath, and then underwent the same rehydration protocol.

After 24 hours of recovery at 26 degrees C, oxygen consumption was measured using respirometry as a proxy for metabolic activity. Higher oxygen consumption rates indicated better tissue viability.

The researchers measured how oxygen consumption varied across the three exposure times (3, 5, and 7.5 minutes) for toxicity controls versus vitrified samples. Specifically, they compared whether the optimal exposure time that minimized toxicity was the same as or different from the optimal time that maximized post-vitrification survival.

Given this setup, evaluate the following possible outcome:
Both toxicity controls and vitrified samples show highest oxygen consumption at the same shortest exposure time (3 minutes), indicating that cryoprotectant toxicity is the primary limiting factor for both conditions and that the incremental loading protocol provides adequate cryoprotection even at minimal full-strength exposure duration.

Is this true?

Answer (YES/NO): NO